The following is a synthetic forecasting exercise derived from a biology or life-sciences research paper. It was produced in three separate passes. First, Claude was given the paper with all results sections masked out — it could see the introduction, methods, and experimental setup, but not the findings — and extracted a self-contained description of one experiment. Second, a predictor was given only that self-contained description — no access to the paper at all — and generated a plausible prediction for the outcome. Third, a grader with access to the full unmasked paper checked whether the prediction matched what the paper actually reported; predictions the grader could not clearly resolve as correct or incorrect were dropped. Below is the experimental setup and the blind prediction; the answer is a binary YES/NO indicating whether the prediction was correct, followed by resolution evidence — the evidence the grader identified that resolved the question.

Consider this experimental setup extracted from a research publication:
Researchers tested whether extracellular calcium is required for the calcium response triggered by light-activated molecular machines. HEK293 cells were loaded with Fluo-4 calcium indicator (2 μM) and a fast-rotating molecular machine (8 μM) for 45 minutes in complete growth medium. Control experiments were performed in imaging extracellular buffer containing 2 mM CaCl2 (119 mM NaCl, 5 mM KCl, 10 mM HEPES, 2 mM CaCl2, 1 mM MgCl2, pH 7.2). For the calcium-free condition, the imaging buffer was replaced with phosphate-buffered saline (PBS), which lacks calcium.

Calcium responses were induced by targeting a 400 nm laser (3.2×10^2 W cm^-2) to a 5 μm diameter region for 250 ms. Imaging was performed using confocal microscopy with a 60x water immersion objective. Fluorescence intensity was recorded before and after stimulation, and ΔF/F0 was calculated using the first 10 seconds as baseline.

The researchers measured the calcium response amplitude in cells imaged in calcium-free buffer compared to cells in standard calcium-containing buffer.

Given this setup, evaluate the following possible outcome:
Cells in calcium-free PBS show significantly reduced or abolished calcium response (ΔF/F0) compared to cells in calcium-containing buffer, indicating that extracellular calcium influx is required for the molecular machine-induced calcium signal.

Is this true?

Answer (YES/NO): NO